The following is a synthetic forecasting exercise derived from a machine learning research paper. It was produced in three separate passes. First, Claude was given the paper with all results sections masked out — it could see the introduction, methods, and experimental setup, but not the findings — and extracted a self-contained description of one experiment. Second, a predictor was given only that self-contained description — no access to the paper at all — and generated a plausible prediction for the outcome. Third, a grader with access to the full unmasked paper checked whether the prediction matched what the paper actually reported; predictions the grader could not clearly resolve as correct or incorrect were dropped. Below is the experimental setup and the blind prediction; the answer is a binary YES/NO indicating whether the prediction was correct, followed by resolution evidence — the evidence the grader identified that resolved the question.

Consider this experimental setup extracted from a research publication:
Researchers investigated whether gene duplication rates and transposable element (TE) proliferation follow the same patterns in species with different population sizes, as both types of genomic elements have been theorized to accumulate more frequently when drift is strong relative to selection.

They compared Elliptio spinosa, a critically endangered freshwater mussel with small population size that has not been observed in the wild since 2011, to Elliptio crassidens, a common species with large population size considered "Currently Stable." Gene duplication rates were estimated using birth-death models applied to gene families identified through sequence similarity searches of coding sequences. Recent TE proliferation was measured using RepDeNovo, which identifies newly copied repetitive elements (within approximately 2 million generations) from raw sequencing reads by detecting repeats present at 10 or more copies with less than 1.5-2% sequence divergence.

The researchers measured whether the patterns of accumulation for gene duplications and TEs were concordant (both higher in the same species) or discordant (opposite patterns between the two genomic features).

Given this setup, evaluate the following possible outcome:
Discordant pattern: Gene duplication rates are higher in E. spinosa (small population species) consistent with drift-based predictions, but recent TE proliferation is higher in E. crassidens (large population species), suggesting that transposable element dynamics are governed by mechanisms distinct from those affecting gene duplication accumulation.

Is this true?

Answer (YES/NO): YES